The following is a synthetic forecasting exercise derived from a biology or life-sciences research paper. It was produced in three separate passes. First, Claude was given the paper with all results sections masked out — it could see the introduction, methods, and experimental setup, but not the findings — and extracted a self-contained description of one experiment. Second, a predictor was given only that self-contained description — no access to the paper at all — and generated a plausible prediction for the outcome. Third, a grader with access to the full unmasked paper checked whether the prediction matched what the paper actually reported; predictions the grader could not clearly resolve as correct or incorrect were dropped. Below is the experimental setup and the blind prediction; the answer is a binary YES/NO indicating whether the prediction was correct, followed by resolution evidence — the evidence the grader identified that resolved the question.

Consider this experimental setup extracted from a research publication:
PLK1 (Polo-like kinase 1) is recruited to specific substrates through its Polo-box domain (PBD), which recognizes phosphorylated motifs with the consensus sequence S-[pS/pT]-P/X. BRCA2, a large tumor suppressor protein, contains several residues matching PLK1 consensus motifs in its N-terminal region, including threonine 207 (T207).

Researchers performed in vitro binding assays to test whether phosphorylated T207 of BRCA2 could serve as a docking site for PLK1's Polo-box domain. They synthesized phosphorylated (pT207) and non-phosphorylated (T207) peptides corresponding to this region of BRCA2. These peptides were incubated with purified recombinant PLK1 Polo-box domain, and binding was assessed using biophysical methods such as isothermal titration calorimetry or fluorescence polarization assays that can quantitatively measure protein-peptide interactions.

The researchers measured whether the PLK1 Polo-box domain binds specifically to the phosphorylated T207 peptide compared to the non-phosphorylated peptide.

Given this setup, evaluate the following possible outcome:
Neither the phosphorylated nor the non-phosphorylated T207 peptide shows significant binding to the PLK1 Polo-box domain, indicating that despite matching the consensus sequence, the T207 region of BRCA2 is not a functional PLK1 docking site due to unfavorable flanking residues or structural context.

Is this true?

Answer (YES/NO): NO